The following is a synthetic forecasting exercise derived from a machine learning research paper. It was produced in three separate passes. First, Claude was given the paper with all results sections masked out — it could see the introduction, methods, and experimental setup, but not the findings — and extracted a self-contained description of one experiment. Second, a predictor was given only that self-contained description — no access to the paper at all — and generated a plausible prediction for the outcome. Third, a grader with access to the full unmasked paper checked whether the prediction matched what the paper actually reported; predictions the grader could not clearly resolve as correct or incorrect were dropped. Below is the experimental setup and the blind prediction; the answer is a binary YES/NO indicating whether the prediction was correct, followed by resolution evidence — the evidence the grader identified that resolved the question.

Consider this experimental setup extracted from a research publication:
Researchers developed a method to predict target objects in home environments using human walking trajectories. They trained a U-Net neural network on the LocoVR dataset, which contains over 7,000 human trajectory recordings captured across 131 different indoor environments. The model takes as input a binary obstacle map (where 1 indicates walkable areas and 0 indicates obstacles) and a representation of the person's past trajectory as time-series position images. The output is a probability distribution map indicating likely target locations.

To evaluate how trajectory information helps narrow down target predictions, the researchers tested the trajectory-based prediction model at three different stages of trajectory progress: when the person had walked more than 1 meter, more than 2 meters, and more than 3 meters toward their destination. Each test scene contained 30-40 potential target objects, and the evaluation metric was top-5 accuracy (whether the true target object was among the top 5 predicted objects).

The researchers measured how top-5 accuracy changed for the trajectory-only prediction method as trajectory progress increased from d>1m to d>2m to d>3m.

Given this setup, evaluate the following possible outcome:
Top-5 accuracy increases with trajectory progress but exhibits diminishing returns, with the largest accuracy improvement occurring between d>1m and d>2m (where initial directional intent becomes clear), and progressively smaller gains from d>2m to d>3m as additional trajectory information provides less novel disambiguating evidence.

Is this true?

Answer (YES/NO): YES